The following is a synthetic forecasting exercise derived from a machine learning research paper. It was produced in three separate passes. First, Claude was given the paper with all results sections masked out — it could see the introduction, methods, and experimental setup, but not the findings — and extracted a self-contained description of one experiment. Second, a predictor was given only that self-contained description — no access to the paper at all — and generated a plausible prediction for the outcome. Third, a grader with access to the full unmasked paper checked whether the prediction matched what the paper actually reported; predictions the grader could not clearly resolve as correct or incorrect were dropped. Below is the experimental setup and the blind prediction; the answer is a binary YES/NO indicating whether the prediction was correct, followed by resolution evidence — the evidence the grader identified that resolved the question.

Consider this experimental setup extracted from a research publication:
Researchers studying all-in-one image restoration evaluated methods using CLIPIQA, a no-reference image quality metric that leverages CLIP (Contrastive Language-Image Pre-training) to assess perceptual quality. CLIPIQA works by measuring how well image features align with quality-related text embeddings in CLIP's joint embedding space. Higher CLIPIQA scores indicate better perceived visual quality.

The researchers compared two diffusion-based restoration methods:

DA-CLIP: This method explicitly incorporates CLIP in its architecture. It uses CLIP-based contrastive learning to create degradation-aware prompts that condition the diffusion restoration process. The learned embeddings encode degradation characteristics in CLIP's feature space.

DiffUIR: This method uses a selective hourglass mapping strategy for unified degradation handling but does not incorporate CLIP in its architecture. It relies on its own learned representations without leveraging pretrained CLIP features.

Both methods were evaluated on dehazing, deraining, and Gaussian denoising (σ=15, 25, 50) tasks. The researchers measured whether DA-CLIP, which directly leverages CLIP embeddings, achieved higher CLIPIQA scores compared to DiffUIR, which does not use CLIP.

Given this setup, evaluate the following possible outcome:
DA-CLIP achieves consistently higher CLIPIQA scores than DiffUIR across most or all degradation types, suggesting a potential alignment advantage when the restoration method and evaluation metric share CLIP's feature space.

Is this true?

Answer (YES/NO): YES